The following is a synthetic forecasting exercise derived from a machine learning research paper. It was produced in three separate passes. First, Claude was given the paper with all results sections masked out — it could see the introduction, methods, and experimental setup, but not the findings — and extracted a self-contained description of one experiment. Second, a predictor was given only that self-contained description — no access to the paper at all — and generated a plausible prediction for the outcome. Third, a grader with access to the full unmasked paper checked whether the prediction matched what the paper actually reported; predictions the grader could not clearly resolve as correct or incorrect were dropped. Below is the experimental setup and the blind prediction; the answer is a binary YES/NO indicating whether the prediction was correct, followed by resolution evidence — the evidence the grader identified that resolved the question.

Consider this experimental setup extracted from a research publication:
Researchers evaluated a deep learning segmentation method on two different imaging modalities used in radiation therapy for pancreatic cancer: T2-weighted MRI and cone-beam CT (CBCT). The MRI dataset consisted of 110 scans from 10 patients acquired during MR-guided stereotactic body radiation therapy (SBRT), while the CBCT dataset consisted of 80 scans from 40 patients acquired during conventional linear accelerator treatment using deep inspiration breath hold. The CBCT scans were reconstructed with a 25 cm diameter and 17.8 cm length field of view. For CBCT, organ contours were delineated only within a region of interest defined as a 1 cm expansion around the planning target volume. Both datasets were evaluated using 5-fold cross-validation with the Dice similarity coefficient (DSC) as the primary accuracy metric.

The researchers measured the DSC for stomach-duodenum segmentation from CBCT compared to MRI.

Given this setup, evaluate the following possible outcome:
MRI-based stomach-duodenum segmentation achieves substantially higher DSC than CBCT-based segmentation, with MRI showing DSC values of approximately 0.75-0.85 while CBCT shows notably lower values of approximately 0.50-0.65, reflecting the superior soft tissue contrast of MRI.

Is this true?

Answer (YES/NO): NO